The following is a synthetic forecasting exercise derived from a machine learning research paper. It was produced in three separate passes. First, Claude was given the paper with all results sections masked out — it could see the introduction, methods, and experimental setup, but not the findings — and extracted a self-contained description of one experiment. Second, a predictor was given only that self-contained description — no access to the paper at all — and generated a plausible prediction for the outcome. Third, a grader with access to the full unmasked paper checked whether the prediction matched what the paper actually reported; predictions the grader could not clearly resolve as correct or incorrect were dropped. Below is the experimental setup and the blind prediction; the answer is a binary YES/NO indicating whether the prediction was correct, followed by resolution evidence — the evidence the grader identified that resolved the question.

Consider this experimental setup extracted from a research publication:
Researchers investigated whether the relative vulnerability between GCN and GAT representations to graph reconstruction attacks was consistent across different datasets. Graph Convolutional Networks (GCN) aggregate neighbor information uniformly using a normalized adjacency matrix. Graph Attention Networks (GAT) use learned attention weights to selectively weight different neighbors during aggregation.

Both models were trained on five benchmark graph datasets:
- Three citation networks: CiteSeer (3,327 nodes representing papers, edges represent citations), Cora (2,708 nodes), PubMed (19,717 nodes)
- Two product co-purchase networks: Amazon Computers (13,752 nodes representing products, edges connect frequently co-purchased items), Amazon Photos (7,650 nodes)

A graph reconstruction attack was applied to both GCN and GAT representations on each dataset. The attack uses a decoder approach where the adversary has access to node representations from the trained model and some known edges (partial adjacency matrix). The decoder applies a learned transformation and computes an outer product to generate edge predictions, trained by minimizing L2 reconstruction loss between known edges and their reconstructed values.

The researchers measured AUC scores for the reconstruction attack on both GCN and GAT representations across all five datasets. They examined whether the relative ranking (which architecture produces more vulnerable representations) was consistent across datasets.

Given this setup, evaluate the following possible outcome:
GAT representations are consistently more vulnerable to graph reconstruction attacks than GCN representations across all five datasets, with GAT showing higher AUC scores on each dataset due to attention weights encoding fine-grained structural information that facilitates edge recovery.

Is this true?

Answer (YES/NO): YES